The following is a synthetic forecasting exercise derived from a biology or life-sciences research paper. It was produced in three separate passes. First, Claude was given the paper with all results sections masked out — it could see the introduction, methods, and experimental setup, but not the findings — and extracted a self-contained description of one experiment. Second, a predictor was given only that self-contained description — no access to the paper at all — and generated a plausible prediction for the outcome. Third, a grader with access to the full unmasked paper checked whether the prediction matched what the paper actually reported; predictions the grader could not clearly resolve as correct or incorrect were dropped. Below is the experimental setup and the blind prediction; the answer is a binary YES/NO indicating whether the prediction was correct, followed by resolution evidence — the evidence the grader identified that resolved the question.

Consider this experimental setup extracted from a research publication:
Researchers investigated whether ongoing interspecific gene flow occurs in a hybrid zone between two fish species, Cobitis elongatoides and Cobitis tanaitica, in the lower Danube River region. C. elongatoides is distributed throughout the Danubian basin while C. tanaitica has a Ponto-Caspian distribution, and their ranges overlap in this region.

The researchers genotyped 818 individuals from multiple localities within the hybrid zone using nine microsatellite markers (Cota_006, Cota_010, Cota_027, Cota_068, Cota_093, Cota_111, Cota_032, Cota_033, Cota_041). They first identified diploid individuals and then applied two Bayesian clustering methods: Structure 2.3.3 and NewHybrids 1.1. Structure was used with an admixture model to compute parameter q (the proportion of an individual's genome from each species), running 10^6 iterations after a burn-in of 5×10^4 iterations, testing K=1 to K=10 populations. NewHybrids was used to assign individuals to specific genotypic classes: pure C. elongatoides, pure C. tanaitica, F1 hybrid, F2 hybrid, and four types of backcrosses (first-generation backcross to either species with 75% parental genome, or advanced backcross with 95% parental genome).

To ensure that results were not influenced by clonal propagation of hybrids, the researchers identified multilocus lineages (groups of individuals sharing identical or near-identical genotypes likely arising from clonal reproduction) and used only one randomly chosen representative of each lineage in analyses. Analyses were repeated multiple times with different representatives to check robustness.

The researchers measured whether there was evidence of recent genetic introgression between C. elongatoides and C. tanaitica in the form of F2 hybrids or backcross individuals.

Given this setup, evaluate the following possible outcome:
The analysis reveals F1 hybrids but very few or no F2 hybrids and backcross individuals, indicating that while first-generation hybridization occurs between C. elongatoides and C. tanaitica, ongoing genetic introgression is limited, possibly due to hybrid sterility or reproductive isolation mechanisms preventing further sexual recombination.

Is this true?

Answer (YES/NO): YES